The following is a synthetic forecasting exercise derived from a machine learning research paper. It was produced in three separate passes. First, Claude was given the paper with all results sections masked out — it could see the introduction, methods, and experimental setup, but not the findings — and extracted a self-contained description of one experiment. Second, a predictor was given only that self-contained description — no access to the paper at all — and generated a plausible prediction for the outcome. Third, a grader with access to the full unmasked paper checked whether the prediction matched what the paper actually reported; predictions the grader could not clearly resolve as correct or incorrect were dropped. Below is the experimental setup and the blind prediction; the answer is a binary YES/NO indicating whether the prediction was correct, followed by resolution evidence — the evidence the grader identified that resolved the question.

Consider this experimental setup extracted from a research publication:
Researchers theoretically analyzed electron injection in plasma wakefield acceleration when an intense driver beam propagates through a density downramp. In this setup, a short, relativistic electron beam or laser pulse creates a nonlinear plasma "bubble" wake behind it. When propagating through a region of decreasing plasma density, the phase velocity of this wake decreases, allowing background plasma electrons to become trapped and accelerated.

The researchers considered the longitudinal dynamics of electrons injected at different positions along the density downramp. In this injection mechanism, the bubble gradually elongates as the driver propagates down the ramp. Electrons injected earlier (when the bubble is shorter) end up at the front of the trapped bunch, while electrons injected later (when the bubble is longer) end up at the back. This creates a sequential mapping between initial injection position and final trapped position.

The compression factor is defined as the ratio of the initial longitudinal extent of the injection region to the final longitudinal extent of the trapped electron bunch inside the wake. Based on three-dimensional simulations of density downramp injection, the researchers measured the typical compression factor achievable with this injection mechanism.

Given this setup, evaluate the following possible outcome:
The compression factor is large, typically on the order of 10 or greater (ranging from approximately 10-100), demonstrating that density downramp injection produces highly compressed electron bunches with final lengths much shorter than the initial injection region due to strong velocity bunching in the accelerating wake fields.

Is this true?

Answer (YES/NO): NO